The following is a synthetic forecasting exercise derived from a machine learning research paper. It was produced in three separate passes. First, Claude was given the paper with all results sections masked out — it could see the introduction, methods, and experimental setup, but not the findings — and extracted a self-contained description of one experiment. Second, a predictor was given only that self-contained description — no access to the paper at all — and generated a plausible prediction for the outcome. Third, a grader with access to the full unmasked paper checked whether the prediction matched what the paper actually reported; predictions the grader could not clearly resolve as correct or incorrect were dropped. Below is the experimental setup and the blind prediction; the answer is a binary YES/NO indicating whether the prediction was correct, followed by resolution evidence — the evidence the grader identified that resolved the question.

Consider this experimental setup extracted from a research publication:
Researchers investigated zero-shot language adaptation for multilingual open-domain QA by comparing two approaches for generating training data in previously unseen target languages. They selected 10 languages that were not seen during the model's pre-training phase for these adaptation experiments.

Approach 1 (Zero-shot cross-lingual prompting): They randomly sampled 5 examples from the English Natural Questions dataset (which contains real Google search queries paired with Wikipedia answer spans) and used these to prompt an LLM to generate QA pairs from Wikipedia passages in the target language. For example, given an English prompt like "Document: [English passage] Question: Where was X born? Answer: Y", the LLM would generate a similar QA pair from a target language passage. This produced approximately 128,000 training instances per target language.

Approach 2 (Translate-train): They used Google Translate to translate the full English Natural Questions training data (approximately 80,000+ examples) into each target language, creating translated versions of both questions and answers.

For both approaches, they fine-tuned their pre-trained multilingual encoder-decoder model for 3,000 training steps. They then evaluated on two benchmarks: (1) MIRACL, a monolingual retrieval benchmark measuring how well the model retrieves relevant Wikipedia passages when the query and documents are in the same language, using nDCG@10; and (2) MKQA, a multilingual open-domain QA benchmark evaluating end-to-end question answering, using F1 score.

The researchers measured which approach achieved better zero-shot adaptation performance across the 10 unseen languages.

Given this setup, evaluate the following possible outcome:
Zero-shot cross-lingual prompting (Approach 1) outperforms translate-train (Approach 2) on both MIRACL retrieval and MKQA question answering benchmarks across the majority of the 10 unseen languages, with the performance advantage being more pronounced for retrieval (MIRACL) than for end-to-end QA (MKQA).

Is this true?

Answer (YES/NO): NO